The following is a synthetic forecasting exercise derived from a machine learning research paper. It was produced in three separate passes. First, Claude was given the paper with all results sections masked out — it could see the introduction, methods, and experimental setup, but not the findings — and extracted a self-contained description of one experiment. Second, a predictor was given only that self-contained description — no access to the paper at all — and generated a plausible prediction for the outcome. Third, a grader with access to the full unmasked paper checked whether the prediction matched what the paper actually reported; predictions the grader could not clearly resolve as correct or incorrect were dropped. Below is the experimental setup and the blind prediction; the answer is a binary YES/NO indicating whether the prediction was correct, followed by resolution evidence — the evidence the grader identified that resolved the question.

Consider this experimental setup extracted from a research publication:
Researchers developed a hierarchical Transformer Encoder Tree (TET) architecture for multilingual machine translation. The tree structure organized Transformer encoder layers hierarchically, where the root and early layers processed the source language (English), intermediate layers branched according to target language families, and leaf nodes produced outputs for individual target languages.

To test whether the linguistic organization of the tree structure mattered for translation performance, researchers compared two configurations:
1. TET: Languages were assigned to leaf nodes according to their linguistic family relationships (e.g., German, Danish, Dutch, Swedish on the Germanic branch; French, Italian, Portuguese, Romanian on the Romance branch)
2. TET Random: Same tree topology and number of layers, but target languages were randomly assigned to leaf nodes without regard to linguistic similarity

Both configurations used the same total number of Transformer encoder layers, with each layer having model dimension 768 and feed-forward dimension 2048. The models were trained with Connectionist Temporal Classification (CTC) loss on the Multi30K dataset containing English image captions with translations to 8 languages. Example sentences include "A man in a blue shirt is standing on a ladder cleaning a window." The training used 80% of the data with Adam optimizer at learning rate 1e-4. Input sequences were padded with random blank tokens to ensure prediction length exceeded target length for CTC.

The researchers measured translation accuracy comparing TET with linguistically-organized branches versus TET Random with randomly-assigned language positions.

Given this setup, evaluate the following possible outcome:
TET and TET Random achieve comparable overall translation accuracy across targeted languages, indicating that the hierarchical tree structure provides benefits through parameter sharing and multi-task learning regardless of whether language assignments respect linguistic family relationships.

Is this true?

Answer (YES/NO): NO